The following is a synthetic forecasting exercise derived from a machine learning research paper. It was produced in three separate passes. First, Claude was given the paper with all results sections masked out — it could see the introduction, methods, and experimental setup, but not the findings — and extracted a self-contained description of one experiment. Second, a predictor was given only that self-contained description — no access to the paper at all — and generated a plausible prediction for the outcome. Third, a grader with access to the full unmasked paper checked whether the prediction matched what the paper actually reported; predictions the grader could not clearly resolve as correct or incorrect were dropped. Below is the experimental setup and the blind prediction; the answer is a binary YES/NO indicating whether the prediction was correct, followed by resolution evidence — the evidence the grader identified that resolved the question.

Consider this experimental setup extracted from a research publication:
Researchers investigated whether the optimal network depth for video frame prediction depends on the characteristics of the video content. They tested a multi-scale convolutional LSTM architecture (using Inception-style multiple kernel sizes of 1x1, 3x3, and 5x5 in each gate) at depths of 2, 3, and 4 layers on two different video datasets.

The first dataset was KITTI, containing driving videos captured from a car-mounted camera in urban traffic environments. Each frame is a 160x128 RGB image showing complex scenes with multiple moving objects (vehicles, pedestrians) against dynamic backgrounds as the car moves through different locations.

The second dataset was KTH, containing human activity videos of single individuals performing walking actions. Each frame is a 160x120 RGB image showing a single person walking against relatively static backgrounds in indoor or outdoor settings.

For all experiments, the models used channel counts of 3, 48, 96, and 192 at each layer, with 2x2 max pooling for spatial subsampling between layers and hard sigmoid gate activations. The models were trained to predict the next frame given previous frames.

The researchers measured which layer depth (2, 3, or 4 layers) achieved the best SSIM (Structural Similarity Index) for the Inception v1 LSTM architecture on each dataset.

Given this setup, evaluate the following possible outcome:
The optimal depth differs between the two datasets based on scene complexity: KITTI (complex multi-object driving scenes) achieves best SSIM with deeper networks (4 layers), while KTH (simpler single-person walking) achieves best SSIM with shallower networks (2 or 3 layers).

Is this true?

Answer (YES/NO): YES